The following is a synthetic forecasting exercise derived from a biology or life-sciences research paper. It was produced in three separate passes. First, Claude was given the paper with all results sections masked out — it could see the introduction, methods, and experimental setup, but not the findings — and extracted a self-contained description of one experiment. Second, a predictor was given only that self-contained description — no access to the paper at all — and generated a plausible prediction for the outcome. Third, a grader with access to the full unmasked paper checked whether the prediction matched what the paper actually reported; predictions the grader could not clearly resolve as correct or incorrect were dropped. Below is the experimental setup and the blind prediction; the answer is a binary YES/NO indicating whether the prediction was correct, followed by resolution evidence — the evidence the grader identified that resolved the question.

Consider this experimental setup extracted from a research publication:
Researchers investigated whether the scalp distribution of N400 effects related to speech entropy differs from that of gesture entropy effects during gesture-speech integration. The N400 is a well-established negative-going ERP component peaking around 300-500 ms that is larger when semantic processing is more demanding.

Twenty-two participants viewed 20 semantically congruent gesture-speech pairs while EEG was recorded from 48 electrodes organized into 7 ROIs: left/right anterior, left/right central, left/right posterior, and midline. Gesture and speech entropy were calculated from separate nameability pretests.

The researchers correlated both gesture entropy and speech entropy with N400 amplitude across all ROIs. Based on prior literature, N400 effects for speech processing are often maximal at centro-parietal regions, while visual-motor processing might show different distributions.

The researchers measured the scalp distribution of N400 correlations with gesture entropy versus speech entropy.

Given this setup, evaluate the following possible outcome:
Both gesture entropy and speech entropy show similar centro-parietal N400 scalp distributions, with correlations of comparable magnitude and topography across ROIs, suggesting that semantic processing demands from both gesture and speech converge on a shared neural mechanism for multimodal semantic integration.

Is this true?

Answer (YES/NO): NO